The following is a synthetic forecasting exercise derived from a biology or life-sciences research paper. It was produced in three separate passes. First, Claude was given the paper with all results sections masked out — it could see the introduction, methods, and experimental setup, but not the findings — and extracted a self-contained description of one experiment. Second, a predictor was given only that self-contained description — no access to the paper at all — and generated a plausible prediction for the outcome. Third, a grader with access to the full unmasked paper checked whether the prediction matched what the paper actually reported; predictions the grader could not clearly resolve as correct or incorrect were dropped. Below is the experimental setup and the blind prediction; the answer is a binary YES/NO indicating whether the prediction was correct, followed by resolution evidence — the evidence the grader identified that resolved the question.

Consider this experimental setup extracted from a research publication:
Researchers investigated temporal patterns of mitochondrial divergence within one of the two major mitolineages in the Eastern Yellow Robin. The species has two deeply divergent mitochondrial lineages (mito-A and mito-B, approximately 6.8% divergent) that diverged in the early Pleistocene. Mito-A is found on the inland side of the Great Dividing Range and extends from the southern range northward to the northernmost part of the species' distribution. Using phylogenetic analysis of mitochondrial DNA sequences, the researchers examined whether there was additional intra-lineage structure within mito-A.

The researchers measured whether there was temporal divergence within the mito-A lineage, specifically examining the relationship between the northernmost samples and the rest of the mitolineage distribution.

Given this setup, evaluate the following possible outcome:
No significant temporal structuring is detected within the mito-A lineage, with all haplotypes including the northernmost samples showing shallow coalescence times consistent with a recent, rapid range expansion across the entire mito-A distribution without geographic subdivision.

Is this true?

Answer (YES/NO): NO